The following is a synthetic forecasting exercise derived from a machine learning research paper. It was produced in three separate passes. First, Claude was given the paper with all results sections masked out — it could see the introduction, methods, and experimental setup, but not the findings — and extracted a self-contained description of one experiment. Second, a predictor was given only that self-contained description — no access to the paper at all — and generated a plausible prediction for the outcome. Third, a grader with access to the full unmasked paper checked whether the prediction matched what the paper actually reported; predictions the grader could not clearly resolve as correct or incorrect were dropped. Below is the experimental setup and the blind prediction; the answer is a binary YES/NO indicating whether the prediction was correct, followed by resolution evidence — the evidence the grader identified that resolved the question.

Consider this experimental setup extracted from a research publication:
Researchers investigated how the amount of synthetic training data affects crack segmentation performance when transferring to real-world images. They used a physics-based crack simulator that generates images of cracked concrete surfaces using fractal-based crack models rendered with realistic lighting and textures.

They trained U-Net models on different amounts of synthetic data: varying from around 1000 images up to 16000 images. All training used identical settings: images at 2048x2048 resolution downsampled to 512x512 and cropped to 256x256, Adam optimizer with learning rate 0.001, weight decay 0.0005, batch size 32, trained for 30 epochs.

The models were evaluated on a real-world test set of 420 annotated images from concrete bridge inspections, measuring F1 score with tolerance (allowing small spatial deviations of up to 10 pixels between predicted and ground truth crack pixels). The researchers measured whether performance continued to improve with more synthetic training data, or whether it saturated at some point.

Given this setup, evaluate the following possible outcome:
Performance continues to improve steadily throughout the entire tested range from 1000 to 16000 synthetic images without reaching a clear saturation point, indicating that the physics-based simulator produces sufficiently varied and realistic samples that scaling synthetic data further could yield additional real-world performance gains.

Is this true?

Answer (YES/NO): NO